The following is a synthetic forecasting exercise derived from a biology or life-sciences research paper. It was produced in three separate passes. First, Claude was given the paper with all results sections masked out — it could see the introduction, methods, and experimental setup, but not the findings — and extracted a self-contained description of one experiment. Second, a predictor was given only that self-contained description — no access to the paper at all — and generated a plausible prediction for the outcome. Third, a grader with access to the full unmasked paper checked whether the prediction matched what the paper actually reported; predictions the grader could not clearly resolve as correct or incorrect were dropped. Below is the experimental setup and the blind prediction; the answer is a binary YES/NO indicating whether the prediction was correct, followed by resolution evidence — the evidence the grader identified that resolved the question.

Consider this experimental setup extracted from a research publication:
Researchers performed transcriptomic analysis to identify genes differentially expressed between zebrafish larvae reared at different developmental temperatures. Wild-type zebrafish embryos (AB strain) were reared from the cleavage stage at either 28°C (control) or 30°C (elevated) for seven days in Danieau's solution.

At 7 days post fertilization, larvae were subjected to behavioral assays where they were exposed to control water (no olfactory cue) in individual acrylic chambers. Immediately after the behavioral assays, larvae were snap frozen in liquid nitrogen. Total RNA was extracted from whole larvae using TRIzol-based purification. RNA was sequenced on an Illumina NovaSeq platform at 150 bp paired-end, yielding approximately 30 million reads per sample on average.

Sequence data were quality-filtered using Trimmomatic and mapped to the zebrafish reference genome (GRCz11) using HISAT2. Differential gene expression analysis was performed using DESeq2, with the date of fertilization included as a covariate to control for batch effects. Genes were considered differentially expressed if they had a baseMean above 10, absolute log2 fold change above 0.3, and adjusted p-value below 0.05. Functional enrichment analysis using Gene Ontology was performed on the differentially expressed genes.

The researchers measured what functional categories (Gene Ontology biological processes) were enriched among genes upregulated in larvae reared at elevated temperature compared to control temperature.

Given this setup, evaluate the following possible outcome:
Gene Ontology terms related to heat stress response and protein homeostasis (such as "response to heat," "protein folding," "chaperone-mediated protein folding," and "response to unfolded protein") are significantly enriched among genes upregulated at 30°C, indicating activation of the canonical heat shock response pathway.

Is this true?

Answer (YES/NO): NO